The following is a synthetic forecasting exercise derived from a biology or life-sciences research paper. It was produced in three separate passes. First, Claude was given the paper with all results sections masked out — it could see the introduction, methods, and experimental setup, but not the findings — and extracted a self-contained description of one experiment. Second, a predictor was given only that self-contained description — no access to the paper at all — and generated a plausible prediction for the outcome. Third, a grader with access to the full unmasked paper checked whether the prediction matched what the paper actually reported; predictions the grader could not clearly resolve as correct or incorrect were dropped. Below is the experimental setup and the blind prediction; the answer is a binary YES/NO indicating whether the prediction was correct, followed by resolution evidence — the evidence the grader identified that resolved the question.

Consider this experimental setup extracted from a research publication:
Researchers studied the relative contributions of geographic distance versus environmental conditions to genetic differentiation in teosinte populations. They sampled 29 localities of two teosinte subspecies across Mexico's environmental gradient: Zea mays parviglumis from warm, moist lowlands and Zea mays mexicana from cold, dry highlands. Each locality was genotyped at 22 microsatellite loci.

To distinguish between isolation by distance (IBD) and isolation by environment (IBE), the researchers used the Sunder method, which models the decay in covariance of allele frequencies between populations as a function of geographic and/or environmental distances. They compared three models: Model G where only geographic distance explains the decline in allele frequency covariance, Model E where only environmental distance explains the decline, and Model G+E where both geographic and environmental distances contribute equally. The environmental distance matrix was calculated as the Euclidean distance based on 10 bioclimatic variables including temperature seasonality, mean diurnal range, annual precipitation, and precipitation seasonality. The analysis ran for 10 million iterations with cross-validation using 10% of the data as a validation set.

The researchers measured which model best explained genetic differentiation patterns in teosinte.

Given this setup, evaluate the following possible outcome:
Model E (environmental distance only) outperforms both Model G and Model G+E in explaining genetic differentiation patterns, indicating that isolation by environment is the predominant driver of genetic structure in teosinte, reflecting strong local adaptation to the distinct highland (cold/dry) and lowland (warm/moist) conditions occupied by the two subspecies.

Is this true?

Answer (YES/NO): YES